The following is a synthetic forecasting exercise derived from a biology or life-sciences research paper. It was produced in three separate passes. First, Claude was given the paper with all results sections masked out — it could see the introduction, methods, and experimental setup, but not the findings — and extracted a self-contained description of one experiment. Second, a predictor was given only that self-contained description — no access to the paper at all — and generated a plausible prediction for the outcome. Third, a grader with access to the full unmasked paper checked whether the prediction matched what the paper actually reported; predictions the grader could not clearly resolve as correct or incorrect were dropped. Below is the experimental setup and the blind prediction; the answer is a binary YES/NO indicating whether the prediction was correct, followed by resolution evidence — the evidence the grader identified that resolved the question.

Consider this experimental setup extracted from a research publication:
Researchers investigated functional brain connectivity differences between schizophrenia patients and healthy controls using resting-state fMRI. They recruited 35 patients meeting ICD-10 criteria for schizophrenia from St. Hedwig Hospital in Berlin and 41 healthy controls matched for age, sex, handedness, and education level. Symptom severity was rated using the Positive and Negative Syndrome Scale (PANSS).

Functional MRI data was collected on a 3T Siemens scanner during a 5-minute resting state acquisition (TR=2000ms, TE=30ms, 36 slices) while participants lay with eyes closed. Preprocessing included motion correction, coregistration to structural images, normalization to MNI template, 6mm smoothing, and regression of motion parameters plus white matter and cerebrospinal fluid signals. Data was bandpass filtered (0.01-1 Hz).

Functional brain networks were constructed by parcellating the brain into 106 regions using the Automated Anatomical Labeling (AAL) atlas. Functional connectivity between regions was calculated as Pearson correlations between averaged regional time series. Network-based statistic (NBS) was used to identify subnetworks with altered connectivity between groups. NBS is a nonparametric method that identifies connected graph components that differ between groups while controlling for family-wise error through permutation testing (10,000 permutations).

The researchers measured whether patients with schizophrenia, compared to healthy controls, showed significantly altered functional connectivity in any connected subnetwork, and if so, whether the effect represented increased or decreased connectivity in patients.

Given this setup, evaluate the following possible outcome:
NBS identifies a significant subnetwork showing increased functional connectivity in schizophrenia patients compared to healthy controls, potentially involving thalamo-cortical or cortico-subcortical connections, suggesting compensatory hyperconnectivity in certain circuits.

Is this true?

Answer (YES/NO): YES